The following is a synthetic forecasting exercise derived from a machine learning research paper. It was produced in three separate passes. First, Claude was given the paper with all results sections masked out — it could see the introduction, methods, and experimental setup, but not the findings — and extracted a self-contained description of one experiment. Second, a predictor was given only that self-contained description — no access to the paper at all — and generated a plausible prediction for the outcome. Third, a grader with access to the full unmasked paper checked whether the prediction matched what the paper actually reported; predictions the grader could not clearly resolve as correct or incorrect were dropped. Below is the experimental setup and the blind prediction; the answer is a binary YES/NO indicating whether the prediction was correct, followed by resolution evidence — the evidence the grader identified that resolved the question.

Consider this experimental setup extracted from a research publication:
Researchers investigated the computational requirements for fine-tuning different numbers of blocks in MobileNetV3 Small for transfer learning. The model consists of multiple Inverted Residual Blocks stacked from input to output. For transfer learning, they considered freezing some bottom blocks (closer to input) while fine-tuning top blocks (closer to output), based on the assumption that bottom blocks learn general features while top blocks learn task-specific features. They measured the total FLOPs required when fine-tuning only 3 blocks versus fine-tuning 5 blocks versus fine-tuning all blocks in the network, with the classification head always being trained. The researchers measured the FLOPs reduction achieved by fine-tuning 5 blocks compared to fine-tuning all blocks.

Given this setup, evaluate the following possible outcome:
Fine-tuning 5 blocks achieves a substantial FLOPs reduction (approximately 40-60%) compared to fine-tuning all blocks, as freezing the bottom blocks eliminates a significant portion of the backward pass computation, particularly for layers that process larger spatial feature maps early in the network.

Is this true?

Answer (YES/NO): NO